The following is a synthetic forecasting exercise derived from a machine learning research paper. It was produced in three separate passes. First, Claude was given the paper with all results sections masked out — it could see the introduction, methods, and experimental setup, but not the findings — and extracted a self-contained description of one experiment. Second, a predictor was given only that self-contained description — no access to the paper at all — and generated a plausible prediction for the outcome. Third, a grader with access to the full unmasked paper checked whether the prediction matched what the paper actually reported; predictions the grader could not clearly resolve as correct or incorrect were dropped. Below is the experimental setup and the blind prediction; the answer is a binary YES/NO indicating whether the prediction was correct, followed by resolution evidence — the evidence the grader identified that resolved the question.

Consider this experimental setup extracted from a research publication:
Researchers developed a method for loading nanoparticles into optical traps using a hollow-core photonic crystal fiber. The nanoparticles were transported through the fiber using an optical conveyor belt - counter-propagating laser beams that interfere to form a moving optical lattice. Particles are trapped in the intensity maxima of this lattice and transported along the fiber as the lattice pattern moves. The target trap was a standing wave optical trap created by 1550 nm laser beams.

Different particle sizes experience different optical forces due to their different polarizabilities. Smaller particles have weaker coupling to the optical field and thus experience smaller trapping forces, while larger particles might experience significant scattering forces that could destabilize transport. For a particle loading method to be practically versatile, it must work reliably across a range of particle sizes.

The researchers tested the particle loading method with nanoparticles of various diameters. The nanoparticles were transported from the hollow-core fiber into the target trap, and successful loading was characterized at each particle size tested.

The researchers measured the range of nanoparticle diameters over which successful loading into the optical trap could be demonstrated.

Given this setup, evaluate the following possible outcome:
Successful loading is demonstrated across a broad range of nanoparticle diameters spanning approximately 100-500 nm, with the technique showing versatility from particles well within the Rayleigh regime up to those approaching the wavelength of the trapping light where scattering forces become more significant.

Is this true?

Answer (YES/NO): NO